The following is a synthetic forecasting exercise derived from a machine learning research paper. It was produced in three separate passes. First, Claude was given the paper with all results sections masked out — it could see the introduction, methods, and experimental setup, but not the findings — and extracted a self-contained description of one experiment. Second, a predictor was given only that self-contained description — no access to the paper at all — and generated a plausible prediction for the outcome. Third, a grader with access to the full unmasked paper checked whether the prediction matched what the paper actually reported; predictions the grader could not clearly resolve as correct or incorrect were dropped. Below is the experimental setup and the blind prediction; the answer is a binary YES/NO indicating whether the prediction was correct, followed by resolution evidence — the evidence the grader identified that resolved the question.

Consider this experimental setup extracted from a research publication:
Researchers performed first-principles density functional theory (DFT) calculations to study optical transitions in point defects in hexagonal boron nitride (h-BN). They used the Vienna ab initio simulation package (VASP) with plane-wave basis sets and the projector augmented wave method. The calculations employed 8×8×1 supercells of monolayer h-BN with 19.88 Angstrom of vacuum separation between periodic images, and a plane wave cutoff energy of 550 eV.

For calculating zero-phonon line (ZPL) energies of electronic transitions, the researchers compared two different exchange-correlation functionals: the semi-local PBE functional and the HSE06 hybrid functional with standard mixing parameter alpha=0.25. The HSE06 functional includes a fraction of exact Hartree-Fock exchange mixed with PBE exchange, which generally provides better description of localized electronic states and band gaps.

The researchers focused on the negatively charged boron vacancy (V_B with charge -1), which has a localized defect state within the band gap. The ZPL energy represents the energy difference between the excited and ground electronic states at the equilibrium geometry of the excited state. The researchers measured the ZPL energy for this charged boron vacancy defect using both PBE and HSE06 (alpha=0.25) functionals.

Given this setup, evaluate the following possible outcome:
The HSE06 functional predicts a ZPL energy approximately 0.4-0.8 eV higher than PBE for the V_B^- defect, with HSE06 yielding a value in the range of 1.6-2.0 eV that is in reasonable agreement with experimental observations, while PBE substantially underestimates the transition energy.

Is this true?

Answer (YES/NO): NO